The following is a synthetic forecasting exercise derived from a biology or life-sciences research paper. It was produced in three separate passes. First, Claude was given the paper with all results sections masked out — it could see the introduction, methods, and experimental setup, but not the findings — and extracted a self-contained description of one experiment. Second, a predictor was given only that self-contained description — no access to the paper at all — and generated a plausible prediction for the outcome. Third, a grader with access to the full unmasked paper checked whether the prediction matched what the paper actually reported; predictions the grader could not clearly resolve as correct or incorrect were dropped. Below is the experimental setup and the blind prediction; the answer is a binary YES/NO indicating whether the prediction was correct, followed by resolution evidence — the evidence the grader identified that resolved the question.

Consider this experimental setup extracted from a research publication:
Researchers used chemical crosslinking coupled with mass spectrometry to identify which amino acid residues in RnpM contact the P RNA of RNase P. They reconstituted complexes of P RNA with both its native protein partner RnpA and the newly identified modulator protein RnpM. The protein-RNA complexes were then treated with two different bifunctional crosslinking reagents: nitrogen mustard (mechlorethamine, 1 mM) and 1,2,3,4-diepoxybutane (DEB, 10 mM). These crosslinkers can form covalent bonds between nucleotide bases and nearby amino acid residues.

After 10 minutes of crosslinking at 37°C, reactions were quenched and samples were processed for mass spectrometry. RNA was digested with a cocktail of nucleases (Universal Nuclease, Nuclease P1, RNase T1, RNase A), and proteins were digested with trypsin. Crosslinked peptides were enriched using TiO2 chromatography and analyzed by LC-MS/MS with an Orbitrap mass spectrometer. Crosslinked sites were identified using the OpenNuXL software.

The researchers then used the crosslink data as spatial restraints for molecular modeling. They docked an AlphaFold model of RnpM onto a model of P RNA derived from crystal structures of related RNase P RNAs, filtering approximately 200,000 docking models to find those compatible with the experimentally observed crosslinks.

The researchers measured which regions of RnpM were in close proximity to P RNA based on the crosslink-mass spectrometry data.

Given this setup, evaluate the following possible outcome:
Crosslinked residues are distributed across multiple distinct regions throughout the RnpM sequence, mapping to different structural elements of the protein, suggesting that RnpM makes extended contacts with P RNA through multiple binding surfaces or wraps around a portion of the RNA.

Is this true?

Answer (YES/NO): YES